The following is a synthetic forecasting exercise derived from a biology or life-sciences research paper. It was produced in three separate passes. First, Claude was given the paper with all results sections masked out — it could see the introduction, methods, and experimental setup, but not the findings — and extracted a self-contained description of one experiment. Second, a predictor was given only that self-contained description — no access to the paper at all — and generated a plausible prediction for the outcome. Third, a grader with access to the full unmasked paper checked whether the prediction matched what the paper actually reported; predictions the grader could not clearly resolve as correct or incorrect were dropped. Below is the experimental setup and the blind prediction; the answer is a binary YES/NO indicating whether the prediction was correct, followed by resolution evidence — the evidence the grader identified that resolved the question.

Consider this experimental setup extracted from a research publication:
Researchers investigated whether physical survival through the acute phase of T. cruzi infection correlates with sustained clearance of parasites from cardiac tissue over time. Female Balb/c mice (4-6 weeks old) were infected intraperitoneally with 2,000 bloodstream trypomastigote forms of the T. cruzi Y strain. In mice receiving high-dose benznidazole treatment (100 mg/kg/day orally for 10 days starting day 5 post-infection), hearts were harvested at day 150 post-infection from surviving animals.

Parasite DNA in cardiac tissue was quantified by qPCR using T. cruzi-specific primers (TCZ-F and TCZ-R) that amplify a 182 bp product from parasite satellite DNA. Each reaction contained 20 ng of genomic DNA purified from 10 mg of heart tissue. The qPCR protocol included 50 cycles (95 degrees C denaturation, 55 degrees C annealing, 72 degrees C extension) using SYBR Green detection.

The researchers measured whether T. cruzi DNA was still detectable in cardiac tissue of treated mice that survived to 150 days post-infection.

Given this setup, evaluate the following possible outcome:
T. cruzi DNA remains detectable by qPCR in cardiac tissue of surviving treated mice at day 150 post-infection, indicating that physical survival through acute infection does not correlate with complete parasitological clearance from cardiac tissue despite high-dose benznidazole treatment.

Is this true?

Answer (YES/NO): YES